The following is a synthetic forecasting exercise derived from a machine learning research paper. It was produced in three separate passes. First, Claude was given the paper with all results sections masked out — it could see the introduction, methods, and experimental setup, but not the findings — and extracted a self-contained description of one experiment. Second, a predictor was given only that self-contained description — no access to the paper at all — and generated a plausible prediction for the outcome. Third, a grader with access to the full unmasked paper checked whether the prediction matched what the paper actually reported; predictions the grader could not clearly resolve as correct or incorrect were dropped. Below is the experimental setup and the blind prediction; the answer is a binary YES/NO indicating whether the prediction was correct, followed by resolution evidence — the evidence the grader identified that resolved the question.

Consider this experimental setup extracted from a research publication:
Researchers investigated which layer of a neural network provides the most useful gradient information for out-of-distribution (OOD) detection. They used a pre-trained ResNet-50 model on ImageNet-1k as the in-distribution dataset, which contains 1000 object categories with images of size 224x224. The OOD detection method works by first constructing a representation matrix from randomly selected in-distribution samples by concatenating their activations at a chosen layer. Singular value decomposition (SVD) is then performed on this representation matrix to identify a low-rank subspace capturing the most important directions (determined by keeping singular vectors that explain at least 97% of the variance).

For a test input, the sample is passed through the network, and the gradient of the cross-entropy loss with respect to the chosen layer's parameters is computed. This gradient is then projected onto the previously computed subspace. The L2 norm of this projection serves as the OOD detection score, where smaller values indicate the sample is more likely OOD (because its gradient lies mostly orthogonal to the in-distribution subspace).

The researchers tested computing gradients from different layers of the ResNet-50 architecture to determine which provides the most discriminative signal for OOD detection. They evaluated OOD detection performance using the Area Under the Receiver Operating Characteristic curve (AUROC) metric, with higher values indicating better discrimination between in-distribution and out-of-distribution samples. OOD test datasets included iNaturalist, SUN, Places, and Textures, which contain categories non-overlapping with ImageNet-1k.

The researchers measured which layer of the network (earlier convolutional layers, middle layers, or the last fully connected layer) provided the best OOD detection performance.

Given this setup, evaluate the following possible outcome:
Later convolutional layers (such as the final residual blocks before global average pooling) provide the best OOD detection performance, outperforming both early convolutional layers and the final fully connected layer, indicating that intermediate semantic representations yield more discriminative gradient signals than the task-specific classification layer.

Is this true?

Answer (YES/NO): NO